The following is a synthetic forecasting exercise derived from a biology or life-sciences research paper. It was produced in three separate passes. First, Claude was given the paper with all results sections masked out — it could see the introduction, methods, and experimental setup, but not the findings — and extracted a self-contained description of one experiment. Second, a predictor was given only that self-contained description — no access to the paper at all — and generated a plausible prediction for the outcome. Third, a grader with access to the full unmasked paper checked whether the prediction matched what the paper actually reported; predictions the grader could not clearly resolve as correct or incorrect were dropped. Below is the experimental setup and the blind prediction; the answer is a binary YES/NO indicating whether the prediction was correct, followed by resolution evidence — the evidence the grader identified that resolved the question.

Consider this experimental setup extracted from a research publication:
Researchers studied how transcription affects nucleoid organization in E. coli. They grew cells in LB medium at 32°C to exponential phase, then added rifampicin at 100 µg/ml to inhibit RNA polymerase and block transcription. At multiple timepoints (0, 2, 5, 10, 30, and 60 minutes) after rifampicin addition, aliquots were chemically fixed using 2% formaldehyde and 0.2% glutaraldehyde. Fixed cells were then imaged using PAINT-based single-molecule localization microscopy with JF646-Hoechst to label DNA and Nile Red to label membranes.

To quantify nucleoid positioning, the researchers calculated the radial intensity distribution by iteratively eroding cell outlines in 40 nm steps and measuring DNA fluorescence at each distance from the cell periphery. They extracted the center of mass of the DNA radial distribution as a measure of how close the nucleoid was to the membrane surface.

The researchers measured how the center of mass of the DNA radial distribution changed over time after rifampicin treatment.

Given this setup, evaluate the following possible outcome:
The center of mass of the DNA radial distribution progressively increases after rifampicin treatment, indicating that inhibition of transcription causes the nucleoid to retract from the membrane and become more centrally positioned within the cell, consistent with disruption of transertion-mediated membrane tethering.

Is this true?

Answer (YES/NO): NO